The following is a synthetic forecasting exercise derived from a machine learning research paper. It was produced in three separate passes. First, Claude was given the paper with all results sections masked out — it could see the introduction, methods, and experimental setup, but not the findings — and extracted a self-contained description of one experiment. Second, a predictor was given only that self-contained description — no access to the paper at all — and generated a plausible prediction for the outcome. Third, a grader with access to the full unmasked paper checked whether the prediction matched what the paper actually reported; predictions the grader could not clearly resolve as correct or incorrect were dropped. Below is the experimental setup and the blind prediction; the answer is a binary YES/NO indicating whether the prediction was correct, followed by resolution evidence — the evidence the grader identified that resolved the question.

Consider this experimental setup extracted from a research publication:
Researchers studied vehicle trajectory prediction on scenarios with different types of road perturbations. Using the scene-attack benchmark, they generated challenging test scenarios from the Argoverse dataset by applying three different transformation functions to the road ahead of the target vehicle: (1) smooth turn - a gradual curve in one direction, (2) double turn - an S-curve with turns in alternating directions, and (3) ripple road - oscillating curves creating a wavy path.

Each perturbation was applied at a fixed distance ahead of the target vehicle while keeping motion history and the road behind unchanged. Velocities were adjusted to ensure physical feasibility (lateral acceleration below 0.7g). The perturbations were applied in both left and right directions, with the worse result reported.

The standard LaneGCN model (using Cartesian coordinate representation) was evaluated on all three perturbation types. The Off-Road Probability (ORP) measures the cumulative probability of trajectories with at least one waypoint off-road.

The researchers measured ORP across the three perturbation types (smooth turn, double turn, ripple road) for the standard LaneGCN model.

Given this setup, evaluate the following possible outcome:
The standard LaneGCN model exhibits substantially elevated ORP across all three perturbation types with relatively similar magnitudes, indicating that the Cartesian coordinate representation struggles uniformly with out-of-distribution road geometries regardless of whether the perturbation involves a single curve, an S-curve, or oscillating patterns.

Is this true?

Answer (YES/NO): NO